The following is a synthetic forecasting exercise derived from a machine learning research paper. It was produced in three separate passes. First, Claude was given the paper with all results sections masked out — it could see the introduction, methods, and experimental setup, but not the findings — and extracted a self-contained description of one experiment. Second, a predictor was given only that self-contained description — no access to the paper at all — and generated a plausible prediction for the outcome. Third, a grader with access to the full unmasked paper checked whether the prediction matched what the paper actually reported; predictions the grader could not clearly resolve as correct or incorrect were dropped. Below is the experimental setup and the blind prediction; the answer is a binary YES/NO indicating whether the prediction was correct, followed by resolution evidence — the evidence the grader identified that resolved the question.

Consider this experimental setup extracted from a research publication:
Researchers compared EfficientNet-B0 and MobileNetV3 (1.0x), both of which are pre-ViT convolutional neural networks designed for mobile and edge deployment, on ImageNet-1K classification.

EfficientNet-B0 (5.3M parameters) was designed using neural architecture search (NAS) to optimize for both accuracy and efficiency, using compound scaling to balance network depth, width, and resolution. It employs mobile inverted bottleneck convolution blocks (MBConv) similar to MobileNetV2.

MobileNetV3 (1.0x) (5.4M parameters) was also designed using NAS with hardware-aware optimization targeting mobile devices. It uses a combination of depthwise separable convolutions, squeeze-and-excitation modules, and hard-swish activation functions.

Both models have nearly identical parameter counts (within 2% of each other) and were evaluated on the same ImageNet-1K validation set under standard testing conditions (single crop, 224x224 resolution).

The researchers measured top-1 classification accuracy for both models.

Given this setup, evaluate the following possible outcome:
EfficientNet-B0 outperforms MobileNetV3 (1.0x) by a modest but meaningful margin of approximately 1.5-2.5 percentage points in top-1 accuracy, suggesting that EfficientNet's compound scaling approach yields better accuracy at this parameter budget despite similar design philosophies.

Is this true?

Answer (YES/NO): NO